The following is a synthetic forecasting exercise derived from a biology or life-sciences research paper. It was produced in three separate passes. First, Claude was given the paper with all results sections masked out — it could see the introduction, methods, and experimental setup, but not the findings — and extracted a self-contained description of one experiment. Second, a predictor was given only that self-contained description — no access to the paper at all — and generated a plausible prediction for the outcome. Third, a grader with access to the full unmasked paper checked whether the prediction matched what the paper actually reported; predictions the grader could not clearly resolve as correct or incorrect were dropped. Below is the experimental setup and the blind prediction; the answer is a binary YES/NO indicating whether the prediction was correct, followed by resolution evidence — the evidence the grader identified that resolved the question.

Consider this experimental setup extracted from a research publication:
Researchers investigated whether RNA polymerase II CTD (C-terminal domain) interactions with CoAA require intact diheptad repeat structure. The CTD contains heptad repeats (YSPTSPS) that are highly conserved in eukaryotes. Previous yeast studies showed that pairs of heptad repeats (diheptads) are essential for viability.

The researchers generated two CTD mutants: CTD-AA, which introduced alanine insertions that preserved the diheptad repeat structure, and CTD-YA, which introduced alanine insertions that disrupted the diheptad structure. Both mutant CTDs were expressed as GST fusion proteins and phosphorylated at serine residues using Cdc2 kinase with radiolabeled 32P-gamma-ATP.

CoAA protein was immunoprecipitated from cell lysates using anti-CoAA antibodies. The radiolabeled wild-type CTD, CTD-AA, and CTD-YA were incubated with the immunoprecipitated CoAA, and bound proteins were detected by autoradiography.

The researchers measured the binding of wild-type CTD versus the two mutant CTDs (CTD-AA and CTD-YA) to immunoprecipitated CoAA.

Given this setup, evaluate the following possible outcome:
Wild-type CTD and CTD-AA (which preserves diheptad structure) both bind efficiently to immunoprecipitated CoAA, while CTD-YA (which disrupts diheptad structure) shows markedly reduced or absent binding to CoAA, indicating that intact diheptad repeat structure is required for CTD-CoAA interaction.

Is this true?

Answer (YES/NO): NO